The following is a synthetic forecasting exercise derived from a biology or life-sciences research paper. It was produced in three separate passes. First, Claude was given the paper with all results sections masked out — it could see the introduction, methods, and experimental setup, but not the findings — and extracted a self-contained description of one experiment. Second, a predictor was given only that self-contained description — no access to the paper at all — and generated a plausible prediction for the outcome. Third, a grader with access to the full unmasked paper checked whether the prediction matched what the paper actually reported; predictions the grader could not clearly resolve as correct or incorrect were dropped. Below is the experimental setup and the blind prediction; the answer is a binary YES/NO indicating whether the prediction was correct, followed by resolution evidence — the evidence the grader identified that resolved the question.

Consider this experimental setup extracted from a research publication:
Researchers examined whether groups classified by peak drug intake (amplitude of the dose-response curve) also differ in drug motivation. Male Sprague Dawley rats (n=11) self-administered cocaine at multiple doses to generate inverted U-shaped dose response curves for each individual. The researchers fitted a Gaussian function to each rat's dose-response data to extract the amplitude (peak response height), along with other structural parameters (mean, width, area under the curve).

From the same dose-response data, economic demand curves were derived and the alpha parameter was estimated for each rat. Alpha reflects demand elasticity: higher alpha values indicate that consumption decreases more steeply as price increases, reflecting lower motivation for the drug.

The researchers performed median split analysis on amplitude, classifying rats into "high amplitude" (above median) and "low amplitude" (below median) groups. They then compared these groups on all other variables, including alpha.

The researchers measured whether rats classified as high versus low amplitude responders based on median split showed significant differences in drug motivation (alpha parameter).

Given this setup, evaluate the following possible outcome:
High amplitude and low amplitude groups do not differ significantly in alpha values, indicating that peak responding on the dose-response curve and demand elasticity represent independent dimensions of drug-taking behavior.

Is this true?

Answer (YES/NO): YES